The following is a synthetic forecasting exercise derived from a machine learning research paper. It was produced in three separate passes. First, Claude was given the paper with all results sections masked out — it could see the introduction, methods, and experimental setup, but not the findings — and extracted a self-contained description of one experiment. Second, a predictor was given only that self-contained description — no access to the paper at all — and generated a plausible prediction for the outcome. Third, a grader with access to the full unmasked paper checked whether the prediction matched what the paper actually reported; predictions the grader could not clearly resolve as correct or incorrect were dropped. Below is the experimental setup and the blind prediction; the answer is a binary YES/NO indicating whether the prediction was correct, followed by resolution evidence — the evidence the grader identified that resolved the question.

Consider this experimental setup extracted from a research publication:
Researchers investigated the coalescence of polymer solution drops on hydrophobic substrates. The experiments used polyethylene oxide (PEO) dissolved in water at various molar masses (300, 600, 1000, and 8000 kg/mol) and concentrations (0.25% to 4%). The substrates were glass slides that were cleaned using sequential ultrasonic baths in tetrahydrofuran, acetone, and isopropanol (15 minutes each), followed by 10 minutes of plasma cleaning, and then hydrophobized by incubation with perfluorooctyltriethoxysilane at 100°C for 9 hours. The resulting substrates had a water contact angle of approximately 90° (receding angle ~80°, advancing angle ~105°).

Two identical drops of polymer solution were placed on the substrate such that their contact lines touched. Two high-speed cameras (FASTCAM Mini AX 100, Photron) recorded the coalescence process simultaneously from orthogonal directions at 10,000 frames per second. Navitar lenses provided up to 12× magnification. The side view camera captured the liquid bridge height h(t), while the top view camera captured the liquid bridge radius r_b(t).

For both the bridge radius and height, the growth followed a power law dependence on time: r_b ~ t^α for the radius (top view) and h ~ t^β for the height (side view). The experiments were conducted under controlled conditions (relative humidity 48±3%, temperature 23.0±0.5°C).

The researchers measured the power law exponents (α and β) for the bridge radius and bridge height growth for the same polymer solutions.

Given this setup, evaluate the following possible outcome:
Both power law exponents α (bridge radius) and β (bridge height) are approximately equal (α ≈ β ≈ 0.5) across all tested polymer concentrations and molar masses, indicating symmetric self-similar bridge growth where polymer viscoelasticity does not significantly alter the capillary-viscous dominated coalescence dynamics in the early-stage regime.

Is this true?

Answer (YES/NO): NO